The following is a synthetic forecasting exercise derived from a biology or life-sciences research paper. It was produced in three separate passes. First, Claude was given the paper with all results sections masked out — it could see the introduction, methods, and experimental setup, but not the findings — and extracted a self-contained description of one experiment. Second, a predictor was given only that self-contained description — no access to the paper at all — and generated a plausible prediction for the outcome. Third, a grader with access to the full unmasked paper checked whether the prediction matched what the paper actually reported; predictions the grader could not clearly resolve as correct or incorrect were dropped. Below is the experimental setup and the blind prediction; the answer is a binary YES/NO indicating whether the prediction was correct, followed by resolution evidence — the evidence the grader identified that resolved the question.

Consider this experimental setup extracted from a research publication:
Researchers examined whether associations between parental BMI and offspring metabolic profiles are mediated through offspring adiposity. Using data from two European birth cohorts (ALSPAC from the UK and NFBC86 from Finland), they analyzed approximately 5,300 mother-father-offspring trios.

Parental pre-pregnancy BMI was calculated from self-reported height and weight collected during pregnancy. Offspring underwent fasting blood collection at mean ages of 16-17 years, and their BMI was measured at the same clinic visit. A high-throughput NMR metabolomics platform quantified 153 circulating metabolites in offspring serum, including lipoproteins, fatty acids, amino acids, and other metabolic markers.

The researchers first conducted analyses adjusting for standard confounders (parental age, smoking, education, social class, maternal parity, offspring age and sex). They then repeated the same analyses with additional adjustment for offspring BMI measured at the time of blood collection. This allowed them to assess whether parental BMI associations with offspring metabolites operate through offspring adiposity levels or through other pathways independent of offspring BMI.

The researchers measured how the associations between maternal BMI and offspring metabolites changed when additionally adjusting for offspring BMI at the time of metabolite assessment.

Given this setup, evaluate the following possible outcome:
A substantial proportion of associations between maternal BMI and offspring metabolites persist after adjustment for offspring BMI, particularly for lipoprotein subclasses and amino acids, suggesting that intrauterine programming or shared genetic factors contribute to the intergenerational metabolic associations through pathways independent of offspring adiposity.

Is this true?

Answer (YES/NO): NO